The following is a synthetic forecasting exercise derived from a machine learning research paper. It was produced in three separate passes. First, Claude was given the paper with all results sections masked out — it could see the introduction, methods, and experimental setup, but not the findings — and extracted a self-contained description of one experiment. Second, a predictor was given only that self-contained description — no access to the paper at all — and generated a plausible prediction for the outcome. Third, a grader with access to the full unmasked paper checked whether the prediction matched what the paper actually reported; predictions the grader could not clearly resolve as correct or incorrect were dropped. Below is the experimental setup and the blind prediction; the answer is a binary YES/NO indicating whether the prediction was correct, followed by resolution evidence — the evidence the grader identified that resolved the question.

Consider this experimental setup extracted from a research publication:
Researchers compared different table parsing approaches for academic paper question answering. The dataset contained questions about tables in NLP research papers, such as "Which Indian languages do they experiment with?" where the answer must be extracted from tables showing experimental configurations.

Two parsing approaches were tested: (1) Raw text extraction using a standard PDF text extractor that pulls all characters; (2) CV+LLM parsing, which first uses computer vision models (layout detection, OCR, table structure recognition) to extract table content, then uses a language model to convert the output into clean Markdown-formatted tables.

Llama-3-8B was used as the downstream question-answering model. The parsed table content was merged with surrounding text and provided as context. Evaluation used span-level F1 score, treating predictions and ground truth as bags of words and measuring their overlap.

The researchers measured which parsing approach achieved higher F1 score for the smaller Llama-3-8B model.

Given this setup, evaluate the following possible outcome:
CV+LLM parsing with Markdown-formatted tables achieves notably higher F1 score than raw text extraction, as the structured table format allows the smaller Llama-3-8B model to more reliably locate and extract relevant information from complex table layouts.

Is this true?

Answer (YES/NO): NO